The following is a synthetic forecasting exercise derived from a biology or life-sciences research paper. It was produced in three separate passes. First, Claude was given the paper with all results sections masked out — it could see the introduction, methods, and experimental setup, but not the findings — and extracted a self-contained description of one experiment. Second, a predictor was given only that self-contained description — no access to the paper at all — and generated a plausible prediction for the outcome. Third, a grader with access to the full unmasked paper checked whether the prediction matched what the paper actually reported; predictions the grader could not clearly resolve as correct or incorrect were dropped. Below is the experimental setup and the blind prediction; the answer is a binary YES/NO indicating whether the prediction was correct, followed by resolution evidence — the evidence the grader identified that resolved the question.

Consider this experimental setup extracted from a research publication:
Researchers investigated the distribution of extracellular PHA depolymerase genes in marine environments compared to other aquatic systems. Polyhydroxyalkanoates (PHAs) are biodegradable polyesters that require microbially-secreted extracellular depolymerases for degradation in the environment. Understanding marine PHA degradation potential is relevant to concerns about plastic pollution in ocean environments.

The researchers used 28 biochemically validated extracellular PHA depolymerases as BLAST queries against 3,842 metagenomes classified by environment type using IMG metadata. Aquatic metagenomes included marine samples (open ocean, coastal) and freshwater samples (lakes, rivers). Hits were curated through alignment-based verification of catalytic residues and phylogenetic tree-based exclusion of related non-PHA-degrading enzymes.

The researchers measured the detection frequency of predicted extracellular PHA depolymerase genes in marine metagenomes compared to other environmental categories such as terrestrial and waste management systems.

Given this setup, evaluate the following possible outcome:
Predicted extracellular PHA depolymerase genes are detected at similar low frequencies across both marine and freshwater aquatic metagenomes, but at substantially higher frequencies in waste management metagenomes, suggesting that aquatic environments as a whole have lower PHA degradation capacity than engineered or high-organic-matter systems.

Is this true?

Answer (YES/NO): NO